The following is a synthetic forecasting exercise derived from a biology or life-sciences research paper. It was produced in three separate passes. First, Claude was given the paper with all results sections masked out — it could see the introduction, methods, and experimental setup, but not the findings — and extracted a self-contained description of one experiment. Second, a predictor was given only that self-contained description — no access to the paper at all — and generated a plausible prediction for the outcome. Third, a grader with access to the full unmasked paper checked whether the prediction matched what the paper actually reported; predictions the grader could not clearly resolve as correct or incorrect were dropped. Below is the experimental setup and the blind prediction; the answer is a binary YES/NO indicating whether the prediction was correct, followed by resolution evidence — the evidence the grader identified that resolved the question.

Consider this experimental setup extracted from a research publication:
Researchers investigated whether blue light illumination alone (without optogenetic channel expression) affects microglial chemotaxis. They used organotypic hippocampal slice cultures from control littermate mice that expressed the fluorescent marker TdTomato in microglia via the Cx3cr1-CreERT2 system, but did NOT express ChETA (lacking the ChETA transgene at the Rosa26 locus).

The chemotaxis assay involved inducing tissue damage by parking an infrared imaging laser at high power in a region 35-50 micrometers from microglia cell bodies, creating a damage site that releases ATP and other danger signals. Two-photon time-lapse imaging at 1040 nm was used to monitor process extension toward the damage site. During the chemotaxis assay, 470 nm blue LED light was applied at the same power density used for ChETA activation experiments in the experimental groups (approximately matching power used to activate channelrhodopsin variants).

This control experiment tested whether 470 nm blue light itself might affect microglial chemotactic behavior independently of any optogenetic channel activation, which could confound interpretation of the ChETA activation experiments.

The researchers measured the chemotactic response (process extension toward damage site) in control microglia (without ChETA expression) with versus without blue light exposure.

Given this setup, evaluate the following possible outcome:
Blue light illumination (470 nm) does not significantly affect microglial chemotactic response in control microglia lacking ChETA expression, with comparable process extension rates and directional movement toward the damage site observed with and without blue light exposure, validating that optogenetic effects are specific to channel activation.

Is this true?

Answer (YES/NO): YES